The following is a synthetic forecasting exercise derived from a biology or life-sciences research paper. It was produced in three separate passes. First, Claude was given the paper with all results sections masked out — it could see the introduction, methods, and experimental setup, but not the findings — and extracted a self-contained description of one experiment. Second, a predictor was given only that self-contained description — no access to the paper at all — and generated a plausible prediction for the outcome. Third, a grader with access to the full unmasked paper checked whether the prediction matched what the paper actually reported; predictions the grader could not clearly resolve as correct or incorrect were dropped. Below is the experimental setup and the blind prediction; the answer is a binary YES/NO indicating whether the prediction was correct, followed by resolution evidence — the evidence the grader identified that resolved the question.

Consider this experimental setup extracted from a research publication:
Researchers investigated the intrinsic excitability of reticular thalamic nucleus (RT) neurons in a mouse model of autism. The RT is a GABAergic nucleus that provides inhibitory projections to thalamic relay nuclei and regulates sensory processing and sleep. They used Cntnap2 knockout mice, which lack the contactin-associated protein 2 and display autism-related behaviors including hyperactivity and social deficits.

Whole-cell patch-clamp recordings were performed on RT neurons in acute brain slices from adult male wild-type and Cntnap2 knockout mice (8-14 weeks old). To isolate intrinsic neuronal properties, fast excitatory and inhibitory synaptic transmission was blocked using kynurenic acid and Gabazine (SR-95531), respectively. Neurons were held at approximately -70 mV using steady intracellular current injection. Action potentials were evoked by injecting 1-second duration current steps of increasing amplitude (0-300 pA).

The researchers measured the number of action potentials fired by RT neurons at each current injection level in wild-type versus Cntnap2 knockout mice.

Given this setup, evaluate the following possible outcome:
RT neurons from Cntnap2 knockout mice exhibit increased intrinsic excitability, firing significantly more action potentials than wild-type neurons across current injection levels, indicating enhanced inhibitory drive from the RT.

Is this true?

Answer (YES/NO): YES